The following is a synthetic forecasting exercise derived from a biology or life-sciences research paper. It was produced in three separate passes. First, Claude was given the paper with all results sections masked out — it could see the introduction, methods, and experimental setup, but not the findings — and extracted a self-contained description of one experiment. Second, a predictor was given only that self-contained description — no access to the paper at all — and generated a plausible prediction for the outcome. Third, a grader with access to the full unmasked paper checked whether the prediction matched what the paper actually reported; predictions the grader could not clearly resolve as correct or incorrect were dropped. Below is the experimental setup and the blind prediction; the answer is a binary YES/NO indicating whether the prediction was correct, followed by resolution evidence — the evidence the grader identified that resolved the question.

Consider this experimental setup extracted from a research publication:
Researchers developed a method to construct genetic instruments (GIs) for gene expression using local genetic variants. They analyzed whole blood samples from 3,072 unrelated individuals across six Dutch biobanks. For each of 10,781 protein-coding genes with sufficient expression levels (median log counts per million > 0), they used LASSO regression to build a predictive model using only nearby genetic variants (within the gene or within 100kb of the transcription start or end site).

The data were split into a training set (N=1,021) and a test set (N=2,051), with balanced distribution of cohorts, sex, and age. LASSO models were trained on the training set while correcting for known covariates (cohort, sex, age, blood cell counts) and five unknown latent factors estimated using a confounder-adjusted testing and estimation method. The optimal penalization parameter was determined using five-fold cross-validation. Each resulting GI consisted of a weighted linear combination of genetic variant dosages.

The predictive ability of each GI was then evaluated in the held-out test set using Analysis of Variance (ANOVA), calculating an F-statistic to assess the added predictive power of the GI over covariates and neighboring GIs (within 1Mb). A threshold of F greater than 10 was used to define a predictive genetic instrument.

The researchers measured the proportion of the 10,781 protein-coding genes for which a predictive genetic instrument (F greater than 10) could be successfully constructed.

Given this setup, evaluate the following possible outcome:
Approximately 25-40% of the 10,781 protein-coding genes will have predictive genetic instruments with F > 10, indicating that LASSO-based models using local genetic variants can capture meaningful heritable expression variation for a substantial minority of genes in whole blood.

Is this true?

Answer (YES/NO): NO